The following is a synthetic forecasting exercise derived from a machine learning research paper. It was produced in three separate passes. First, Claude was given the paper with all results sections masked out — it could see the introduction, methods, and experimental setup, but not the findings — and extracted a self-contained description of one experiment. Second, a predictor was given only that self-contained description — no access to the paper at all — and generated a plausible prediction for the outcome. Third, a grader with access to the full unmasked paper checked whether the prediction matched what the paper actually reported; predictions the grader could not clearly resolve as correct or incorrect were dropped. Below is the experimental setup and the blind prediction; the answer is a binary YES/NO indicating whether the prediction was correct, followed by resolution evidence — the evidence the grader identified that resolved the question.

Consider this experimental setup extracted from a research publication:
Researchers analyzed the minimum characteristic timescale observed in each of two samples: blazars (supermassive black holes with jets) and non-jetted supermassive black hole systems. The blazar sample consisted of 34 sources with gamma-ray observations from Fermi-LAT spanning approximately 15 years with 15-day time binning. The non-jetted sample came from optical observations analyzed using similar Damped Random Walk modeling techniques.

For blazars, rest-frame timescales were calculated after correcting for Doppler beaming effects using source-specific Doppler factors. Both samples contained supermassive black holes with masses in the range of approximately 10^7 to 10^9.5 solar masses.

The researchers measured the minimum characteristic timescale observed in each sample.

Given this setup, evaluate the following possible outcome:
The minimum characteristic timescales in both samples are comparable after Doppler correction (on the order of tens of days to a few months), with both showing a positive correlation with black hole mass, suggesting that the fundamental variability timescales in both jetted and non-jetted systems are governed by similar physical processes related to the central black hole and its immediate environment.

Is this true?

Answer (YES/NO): NO